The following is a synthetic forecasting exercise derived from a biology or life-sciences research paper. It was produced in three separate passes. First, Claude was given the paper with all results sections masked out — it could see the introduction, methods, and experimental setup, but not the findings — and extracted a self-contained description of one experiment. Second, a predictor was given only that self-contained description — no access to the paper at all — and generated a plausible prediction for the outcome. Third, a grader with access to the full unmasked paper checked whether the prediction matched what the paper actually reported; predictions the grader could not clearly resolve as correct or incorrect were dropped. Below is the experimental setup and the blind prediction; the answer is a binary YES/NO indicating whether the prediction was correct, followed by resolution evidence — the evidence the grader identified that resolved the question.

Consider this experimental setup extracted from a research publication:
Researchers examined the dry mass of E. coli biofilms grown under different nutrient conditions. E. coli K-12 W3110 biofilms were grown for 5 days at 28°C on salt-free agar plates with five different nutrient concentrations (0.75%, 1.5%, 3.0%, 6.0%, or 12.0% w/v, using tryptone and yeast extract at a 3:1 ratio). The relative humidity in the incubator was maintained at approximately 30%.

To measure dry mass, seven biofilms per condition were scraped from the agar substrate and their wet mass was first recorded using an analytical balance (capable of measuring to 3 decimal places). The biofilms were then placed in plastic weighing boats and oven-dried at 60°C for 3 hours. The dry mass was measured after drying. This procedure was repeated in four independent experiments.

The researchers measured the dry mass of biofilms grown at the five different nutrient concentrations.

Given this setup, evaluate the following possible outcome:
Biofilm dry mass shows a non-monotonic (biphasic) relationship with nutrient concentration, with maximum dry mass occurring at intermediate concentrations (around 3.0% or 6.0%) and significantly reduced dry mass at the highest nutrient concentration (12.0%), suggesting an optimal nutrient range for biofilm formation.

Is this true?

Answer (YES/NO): YES